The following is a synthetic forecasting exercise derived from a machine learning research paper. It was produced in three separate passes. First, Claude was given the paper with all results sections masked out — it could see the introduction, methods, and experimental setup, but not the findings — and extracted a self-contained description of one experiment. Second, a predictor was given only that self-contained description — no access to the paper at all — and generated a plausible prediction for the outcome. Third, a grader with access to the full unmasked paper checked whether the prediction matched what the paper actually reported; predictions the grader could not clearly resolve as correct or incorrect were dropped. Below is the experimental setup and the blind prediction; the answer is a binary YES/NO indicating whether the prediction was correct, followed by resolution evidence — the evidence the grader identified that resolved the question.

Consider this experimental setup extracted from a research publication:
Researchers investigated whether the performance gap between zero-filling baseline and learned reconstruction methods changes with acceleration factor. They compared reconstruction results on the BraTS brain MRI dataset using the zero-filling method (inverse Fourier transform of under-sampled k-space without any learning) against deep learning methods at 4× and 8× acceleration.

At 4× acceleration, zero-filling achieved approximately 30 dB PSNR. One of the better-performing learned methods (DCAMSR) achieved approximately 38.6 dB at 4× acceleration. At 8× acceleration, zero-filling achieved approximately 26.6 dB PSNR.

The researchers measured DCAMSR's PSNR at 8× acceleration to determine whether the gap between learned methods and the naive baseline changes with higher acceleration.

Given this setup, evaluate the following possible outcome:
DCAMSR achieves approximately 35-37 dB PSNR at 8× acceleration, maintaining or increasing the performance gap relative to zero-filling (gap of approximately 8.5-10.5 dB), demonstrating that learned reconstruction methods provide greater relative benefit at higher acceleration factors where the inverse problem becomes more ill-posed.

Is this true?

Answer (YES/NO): YES